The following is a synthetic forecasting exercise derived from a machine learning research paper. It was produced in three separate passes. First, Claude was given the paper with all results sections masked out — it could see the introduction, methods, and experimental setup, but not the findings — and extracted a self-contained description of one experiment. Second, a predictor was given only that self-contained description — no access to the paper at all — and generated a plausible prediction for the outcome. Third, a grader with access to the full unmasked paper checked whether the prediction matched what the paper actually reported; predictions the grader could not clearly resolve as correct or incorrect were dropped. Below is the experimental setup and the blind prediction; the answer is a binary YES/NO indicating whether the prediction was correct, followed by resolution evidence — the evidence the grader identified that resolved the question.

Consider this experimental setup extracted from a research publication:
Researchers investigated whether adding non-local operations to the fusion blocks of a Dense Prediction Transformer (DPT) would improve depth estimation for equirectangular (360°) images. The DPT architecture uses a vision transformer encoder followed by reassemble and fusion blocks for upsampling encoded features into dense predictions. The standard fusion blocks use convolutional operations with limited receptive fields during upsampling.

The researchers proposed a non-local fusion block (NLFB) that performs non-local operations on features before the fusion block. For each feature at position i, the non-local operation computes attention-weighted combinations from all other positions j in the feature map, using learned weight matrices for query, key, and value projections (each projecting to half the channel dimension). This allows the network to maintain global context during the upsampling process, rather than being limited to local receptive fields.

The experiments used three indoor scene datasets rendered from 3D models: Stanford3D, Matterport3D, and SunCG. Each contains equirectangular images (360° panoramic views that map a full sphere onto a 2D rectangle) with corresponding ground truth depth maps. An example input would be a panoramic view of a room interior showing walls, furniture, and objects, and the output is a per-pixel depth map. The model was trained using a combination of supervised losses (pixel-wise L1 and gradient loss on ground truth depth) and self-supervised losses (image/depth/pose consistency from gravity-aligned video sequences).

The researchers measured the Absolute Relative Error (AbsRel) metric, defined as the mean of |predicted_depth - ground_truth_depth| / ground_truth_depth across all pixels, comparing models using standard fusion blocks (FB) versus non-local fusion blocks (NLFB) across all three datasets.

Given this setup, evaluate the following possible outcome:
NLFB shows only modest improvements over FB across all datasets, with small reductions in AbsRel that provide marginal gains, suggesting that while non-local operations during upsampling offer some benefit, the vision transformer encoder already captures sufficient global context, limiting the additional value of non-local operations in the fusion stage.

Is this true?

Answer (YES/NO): NO